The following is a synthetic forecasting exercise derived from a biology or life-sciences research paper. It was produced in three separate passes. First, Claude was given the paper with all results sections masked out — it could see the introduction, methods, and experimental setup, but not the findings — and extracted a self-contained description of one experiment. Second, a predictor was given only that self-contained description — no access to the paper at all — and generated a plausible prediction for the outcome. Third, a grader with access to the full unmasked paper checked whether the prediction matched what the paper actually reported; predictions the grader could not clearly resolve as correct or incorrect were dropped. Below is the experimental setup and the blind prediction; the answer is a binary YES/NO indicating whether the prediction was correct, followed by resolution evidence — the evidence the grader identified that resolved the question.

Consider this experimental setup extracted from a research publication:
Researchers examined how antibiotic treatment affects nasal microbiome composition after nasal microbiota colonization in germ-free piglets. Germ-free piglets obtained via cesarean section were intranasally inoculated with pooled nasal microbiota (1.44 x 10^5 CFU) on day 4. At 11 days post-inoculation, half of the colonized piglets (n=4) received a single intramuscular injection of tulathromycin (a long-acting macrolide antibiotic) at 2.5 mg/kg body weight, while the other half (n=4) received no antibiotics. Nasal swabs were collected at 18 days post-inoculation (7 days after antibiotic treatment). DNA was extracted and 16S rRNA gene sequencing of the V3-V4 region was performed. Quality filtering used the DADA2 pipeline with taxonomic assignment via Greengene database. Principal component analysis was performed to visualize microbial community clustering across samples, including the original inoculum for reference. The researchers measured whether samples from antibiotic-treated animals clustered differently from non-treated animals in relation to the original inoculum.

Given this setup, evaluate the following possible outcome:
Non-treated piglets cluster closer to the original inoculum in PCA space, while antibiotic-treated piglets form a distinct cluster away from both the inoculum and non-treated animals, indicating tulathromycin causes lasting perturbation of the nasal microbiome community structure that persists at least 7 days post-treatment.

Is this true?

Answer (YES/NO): YES